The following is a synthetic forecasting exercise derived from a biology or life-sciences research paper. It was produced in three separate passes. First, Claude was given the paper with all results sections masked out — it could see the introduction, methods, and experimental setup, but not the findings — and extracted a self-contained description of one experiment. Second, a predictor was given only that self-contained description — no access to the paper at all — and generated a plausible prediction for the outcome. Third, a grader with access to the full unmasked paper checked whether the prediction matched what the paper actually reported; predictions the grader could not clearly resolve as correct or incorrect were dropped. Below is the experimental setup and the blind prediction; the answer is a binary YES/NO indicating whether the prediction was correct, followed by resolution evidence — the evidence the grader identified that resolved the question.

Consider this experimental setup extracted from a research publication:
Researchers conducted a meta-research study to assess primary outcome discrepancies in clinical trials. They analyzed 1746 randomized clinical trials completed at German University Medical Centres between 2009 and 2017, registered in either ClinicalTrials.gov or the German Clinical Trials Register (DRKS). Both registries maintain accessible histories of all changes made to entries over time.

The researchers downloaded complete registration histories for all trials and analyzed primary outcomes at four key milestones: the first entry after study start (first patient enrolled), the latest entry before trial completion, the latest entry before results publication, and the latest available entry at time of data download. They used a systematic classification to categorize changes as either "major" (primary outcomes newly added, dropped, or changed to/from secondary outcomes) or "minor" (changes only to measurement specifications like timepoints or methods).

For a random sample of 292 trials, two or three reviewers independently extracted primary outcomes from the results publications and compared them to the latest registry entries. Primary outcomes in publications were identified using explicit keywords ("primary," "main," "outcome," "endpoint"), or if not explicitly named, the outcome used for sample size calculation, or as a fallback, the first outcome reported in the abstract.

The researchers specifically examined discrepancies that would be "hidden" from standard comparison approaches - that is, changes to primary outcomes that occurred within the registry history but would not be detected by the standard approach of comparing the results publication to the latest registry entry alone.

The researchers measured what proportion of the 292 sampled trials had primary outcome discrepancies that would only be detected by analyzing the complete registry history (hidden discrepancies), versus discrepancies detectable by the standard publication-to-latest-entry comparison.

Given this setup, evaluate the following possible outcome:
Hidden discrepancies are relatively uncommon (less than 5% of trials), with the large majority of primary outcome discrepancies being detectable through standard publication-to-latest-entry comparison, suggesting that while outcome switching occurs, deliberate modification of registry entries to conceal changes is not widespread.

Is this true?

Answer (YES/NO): NO